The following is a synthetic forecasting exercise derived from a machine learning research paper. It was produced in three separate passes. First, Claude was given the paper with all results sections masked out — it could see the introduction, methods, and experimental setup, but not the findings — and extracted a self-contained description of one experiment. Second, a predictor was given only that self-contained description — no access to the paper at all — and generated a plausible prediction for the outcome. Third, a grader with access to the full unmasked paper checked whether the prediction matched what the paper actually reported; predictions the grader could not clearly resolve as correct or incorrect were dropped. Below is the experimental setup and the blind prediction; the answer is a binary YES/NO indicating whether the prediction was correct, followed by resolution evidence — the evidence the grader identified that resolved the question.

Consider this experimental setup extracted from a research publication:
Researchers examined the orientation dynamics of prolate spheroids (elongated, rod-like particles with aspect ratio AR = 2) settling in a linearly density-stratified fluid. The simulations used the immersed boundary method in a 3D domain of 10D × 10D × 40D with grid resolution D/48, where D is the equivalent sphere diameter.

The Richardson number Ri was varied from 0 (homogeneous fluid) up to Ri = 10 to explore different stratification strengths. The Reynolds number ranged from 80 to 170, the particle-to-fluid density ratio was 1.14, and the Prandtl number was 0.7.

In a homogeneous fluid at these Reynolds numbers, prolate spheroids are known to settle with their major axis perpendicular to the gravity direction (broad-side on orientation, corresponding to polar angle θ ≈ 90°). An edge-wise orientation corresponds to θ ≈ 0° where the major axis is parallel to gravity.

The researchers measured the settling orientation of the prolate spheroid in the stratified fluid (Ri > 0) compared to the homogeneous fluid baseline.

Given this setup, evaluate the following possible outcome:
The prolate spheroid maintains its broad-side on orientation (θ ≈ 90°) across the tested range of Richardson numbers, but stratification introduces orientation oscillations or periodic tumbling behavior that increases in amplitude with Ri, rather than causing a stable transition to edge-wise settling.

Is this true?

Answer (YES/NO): NO